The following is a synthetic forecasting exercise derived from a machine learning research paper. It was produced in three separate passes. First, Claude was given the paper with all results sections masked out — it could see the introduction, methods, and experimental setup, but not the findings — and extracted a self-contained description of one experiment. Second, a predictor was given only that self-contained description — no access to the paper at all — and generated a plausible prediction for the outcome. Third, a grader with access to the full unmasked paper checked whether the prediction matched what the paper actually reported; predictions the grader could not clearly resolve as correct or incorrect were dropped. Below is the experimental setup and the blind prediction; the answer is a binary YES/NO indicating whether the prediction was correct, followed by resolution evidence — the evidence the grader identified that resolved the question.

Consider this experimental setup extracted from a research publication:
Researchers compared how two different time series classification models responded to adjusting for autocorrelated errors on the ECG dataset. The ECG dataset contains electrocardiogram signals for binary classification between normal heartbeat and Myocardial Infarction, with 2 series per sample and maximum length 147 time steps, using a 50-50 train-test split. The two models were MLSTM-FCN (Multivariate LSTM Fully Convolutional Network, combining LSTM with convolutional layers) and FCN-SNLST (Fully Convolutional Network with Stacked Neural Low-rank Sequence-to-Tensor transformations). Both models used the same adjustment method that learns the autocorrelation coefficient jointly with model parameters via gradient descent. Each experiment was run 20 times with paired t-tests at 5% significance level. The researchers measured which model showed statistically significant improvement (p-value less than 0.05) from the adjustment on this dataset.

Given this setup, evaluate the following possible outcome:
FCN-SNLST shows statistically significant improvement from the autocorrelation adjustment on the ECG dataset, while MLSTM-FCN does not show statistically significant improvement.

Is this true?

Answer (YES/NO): YES